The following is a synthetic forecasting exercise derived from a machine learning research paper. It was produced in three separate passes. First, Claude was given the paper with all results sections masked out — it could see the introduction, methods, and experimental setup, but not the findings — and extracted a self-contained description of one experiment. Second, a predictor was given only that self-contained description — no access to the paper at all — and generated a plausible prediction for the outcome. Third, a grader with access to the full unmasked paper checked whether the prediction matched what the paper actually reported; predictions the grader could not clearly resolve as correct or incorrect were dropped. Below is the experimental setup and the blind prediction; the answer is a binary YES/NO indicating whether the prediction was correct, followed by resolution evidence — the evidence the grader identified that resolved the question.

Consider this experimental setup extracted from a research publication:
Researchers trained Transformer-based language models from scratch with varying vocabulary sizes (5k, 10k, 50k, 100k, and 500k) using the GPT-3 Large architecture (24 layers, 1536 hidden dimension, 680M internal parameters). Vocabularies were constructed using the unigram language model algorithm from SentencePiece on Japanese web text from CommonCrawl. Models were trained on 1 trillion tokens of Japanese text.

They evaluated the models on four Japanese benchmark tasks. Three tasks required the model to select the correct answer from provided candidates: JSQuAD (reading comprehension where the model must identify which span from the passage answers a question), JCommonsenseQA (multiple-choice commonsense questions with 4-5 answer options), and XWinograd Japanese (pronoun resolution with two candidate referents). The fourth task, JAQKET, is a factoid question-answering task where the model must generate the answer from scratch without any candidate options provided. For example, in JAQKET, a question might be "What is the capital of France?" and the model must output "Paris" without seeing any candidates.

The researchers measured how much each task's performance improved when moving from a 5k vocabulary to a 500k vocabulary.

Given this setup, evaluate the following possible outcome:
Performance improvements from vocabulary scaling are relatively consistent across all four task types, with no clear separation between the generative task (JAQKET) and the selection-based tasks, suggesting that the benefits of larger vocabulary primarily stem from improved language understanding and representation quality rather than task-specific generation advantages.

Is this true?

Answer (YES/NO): NO